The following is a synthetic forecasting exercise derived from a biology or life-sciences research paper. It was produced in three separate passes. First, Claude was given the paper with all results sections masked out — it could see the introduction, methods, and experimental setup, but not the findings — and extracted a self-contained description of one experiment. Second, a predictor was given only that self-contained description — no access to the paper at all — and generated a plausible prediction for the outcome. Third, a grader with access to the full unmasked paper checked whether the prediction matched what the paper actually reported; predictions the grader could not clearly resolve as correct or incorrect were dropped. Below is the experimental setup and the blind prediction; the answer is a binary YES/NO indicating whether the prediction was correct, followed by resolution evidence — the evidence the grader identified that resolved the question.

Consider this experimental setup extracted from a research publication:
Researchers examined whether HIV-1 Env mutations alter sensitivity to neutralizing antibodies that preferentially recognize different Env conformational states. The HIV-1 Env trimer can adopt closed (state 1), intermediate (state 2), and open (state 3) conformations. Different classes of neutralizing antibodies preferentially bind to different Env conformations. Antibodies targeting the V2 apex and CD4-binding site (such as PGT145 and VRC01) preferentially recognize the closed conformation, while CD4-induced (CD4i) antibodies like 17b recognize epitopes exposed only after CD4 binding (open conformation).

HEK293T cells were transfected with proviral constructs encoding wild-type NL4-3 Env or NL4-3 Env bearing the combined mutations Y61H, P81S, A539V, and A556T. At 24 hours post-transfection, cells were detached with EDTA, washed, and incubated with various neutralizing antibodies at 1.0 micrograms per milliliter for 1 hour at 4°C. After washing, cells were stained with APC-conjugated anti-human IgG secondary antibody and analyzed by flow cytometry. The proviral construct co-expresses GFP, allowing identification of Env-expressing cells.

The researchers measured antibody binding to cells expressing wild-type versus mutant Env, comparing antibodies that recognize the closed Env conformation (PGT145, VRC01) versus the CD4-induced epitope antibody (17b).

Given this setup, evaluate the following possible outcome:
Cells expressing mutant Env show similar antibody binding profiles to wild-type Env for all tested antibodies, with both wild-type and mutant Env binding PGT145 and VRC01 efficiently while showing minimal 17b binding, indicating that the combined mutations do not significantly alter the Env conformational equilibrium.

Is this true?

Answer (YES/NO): NO